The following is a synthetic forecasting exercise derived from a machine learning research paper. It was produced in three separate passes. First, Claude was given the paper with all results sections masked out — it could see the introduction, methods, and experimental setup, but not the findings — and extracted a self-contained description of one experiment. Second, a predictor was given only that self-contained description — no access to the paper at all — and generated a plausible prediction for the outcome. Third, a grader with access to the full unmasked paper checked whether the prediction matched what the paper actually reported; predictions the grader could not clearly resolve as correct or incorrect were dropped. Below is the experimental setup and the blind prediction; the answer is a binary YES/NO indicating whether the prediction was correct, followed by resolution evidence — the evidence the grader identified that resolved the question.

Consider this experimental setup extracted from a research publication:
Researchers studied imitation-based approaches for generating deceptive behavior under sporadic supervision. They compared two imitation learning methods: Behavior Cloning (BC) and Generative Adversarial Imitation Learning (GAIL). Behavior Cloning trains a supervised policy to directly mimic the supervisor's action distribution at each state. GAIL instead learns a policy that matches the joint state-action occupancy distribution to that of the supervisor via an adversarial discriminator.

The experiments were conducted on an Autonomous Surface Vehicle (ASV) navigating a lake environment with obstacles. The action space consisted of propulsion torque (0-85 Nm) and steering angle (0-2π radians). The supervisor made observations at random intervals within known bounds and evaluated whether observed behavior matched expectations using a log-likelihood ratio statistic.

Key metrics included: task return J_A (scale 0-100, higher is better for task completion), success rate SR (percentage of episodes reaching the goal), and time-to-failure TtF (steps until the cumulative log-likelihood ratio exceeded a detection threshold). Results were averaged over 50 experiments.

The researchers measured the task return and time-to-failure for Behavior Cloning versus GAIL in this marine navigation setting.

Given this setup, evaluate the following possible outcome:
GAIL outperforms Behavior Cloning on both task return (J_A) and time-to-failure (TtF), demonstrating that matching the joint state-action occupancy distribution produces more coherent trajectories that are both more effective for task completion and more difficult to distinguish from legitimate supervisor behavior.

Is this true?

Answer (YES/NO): YES